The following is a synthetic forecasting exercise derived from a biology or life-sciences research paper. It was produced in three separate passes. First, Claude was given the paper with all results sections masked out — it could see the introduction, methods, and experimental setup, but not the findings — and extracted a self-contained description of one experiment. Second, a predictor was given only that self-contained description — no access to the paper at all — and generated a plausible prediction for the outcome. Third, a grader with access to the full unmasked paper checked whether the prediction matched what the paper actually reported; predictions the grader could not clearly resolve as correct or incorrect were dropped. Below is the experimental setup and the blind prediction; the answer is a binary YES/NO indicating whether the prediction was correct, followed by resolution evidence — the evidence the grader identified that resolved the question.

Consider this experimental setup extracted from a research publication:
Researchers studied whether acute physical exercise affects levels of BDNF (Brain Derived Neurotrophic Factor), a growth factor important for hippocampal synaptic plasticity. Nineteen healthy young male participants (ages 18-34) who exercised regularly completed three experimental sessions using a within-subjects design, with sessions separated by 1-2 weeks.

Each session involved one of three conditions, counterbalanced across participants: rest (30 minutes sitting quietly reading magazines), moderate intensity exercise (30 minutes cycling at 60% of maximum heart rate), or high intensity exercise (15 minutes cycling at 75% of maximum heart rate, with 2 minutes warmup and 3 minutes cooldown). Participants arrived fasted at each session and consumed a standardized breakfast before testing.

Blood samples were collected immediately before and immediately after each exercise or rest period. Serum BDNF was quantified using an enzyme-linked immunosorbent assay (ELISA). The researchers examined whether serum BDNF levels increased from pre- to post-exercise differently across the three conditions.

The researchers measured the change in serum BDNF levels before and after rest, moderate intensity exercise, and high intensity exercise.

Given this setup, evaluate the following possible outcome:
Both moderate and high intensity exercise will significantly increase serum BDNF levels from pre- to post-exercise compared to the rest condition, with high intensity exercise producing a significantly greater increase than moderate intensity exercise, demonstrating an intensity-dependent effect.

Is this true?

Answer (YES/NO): YES